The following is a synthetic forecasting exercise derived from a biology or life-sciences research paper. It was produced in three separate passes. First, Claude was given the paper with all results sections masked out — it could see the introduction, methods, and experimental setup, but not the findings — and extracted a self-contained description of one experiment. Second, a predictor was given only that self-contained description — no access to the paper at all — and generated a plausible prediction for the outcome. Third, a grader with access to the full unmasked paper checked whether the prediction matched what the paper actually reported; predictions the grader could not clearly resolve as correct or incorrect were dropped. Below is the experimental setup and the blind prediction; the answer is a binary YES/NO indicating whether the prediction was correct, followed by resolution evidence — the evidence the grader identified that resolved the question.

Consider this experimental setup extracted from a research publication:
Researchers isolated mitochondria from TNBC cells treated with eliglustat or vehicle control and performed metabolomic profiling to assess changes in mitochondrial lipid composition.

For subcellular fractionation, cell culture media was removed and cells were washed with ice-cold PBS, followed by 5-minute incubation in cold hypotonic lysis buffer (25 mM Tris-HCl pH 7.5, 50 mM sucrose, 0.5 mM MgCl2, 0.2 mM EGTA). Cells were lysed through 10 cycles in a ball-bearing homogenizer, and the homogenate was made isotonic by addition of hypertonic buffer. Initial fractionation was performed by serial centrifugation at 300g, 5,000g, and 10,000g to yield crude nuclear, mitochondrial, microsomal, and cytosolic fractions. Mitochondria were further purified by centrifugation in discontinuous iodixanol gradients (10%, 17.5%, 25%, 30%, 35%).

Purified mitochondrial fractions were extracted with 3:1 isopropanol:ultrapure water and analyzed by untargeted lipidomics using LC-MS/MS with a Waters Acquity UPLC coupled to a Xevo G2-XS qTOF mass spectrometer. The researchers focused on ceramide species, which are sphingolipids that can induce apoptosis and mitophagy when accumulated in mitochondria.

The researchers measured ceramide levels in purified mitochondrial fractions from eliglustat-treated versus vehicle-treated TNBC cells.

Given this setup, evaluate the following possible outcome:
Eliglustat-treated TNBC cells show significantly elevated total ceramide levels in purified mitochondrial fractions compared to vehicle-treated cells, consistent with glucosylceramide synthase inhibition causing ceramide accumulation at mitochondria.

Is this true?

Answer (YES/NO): YES